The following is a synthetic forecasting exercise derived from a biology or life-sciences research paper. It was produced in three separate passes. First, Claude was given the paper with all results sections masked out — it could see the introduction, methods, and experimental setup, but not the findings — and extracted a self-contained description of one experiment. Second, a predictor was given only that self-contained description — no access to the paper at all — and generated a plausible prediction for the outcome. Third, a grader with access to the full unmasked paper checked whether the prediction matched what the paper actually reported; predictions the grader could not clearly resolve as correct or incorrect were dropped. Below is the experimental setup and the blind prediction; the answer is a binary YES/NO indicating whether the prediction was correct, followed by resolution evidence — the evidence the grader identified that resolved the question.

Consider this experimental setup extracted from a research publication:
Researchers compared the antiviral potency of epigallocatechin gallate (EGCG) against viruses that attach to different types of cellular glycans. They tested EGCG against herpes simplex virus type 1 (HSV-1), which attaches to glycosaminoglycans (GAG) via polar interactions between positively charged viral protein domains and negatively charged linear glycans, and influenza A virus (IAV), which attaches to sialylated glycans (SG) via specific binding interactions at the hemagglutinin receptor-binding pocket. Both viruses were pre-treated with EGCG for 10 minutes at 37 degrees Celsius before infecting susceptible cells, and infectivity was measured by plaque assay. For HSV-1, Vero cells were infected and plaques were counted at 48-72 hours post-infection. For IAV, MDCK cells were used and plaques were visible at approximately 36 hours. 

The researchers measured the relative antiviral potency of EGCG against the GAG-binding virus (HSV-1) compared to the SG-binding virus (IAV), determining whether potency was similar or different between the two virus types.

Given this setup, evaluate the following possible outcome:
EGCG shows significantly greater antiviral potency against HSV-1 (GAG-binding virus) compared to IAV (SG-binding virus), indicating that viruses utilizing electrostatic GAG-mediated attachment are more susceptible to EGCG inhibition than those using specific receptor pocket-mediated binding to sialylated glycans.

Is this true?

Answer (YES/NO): YES